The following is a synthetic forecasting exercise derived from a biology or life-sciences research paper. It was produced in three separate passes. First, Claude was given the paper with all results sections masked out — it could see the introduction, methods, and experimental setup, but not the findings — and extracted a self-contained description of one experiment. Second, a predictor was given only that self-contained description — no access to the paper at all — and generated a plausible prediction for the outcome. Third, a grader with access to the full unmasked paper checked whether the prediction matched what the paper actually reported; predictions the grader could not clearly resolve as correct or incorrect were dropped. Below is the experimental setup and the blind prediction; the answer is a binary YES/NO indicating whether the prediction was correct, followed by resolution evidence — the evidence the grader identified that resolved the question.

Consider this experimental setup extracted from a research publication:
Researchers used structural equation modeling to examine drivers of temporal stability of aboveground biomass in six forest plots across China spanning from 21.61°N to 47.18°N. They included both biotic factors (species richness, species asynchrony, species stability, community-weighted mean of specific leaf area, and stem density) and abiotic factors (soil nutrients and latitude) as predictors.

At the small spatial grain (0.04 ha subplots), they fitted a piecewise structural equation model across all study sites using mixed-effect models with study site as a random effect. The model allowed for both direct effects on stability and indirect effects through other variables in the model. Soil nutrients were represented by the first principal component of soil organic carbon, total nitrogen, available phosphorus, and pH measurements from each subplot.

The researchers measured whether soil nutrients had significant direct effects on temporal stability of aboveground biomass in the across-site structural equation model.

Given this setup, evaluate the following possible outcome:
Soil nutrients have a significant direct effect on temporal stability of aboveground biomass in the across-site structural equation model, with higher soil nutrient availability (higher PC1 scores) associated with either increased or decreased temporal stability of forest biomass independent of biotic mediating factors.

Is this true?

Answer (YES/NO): NO